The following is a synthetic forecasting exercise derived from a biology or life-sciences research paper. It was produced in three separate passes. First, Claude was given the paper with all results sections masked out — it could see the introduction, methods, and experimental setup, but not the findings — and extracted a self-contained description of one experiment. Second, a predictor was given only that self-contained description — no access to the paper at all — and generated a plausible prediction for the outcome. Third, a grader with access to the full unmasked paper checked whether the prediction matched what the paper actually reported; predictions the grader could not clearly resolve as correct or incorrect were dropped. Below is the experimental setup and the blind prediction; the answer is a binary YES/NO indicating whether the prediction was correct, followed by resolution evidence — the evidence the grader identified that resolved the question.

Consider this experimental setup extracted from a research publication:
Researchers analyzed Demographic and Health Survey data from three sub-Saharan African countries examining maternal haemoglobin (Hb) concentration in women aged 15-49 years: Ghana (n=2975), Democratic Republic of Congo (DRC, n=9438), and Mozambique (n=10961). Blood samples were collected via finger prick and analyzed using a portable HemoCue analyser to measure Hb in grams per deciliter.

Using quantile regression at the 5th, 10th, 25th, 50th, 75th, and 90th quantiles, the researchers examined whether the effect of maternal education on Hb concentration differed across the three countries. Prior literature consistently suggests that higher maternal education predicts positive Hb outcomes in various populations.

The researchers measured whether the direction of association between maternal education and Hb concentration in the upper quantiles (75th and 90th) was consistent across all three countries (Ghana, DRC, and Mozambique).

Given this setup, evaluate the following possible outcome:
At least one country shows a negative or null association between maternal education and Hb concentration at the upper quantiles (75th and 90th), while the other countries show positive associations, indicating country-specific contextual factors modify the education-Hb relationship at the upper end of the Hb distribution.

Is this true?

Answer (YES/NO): NO